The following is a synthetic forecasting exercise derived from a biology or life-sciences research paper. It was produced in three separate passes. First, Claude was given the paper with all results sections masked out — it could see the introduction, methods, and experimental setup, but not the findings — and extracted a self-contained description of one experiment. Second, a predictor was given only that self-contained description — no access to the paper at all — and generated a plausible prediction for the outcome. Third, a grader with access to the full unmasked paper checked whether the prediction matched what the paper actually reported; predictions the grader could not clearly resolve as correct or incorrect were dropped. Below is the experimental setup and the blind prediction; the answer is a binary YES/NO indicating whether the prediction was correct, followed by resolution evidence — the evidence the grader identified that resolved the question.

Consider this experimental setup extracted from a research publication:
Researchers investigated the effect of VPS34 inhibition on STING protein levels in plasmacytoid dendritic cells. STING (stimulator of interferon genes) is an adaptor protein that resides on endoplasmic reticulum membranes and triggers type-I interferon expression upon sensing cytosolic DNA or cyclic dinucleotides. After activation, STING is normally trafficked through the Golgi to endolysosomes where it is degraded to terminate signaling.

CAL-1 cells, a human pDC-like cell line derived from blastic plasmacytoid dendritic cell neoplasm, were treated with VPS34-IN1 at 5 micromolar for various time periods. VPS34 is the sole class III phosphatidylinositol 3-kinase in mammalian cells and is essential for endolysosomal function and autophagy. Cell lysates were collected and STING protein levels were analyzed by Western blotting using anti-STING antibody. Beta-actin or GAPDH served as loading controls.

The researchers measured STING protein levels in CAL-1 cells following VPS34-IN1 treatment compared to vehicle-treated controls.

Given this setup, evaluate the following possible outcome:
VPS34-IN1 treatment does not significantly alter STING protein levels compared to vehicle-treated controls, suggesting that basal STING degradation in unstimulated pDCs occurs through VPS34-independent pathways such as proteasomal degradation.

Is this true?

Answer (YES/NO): NO